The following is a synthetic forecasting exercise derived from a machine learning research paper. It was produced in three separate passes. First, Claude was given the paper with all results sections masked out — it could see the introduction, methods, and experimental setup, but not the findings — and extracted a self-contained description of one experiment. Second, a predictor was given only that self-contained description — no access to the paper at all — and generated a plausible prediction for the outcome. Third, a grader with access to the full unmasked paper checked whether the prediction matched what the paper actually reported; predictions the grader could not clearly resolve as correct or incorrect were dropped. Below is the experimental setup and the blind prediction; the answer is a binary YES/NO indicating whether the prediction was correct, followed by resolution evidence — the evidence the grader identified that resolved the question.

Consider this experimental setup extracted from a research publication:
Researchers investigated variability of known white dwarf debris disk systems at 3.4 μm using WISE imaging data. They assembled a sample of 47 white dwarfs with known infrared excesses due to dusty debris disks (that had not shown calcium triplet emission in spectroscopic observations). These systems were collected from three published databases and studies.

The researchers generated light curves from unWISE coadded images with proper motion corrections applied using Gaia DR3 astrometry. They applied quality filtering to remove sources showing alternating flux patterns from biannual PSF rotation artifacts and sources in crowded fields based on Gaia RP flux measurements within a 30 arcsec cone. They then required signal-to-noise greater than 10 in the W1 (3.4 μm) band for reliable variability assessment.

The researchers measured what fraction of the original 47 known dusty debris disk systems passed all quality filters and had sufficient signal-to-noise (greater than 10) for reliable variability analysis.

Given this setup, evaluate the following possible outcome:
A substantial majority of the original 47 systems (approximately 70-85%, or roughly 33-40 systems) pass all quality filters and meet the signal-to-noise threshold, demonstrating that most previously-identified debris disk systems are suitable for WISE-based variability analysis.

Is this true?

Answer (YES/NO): NO